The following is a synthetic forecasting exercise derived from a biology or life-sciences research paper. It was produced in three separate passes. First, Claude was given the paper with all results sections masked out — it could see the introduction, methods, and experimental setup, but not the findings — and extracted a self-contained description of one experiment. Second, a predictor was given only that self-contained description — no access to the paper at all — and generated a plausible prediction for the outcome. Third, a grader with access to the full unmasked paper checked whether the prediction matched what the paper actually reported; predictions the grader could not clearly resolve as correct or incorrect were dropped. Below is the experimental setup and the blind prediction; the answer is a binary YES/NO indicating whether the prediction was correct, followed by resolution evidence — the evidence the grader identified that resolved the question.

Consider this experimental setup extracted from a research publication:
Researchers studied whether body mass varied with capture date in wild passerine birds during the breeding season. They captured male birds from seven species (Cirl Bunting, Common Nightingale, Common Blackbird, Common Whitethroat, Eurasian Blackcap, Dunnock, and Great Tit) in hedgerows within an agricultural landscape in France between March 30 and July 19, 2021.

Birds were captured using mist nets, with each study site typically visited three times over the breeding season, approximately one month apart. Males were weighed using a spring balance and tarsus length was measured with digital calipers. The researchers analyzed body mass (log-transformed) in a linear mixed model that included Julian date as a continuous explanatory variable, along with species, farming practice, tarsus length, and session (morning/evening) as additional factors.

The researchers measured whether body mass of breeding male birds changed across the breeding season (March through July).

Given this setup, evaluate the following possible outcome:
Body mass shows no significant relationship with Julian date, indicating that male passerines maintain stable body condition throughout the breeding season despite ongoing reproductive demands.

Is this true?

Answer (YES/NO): YES